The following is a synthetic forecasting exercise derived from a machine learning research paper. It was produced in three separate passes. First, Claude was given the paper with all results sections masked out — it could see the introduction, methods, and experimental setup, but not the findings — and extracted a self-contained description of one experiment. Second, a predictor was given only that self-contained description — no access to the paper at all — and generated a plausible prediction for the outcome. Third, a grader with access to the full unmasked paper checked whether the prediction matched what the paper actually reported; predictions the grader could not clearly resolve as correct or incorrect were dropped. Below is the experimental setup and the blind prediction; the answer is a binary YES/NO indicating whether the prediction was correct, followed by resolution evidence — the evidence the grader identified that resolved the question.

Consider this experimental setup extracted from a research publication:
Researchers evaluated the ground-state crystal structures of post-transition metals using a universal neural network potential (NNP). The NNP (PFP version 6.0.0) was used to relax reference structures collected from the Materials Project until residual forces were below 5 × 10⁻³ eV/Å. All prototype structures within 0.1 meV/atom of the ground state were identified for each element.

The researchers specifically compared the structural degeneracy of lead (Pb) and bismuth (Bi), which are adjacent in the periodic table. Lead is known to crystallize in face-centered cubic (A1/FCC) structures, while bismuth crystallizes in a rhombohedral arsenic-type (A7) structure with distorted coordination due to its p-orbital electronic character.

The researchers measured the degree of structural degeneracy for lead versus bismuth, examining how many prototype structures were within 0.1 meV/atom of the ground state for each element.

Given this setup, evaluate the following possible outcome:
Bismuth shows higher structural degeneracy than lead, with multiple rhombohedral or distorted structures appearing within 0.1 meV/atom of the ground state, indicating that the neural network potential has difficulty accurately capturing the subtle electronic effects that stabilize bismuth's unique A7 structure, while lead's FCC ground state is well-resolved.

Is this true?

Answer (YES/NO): NO